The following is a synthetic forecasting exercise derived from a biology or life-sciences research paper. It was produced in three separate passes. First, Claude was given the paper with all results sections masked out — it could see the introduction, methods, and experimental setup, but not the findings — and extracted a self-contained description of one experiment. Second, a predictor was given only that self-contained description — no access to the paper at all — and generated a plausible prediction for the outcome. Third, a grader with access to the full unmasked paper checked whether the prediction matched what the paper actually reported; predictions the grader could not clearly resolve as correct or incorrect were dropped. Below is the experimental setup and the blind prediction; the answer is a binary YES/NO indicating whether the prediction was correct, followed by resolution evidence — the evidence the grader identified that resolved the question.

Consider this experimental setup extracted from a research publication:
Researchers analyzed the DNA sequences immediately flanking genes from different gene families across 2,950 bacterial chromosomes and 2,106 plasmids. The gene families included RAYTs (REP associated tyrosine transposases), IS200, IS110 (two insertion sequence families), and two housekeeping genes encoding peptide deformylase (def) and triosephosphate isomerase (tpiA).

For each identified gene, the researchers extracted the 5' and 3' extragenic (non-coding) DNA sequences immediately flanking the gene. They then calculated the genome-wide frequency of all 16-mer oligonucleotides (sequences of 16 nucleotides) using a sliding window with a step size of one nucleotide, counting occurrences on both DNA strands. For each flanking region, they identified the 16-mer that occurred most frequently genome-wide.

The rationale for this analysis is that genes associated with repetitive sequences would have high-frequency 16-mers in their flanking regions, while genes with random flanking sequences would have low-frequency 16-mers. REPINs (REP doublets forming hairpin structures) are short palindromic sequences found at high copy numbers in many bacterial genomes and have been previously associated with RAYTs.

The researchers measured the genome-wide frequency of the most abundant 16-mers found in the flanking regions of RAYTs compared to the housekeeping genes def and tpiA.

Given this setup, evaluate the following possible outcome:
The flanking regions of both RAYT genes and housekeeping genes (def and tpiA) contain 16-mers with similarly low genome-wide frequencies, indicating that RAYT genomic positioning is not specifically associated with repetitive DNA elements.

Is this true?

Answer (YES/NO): NO